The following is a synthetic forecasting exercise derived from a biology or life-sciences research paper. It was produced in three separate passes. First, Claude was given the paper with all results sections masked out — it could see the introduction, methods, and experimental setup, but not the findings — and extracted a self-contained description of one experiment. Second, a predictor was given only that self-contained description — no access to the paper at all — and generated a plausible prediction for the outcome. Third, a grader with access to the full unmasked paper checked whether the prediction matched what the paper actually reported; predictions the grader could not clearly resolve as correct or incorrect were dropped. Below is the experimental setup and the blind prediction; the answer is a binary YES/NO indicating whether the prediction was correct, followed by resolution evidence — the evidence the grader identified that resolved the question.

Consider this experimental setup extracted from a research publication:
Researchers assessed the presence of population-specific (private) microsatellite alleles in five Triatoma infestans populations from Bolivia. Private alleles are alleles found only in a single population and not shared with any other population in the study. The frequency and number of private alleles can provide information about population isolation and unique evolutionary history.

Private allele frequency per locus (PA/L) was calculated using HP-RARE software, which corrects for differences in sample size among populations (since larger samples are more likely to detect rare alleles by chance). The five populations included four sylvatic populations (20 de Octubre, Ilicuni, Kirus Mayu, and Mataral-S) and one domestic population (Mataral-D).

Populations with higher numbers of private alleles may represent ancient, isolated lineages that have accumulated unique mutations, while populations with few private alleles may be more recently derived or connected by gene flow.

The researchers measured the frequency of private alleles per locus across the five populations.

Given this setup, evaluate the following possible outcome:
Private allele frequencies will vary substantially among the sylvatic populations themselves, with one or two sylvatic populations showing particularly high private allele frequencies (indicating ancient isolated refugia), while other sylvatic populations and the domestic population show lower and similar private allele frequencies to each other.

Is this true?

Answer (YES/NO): YES